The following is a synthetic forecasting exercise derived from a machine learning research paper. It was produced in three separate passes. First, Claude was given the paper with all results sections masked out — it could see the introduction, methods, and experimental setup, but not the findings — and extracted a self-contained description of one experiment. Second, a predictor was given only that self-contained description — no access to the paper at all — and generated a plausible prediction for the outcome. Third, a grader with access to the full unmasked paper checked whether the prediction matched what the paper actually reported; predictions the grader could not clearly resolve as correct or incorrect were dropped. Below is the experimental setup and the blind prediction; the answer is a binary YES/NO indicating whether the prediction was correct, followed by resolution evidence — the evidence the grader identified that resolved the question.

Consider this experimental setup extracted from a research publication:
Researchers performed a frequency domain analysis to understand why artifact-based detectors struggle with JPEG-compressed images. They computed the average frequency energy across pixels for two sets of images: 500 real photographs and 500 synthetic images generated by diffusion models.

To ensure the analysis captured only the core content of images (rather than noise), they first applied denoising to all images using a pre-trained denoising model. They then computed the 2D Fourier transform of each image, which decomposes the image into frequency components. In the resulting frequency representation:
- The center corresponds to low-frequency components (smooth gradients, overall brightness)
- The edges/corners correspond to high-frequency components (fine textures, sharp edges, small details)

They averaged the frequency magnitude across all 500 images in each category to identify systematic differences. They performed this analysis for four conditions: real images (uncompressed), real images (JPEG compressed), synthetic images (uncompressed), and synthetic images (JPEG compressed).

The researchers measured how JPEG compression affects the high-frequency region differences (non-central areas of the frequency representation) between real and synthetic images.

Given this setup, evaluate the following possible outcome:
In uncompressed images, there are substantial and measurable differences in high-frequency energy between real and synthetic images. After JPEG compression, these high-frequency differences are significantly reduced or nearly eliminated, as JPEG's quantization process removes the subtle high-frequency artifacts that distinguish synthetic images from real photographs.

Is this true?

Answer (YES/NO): YES